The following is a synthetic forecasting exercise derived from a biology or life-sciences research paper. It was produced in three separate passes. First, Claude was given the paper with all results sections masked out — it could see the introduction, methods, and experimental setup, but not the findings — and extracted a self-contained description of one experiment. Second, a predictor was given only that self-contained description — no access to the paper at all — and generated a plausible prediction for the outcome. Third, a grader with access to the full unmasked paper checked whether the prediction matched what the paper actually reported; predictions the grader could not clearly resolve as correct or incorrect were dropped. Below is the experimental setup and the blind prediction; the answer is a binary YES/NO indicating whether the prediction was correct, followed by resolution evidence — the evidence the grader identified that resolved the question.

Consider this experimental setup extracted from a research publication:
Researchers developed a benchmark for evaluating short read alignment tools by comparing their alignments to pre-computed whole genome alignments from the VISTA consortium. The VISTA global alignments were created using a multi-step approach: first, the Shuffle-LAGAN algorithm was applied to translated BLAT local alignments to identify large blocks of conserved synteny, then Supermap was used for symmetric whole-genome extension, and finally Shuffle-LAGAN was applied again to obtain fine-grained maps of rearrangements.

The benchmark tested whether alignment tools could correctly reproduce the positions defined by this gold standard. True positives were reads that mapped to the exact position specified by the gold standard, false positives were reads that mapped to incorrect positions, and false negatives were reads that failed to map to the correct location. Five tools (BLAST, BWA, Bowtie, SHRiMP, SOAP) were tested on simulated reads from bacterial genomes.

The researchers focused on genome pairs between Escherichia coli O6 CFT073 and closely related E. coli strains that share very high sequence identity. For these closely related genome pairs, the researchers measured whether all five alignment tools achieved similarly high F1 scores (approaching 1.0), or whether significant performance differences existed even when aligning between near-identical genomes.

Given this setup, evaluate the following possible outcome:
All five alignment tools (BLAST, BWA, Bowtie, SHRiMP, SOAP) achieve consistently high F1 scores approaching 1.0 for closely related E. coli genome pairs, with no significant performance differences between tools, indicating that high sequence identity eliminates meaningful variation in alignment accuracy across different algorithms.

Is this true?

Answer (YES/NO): NO